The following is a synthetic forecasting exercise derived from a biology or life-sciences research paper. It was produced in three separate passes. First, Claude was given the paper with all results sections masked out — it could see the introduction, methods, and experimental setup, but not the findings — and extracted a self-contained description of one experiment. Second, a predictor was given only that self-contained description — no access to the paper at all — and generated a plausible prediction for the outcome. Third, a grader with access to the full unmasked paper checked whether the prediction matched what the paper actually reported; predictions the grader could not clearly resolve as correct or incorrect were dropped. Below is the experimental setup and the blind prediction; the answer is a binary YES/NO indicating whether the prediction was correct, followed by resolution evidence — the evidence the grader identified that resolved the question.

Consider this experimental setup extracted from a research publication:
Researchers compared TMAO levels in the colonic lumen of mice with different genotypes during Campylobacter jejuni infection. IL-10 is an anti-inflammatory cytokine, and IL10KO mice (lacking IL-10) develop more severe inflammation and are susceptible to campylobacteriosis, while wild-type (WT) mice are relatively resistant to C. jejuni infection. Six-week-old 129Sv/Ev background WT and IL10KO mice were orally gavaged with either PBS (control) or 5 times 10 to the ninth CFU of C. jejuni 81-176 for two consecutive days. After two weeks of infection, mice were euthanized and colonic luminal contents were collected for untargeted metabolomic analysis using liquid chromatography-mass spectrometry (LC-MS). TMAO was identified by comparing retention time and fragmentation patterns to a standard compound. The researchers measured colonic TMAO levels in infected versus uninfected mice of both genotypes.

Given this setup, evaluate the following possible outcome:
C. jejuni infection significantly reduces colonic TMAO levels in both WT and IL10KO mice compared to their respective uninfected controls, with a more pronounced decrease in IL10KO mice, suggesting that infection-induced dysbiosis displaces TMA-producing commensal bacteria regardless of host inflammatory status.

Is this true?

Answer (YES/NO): NO